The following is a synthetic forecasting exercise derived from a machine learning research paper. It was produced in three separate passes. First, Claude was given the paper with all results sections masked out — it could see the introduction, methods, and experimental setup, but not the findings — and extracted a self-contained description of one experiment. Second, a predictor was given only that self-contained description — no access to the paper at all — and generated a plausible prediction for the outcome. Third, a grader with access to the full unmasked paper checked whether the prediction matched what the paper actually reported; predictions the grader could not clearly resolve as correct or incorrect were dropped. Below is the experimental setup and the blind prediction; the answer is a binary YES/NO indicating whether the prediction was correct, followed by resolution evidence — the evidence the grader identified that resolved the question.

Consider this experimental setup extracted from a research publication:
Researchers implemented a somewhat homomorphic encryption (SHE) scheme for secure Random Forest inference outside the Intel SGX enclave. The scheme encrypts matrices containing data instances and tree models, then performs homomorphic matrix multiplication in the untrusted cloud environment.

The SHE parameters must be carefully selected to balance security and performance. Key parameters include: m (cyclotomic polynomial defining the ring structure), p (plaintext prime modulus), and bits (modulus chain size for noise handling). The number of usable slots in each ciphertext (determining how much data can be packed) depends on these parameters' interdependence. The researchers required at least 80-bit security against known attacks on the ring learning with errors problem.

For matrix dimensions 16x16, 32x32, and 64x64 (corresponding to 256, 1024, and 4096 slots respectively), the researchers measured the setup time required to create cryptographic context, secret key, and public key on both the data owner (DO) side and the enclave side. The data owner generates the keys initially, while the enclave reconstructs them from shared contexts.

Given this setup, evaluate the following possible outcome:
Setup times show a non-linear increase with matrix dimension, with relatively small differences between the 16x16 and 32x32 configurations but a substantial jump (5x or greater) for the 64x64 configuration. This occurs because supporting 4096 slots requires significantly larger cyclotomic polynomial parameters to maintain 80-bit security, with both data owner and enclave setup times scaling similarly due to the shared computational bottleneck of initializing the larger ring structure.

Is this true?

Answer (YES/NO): NO